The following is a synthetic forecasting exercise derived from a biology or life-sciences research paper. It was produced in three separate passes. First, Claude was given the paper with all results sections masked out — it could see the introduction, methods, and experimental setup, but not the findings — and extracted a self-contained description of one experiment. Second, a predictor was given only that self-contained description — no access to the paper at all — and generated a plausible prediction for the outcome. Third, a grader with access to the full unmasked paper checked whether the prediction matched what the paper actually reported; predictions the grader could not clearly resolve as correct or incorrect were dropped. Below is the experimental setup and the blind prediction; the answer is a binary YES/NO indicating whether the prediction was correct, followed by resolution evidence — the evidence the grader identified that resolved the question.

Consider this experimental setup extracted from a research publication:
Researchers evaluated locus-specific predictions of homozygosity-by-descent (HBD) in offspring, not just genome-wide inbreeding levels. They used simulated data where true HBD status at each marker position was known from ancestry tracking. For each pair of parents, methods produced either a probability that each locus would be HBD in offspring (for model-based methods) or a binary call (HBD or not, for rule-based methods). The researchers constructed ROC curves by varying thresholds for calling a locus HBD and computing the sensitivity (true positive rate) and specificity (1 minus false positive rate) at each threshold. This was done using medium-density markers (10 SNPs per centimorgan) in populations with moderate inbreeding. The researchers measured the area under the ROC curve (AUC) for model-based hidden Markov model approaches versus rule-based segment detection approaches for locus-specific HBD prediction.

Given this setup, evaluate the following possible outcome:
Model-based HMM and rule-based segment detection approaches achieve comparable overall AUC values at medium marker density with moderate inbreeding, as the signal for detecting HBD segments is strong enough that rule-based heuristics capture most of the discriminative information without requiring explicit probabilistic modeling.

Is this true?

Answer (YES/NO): NO